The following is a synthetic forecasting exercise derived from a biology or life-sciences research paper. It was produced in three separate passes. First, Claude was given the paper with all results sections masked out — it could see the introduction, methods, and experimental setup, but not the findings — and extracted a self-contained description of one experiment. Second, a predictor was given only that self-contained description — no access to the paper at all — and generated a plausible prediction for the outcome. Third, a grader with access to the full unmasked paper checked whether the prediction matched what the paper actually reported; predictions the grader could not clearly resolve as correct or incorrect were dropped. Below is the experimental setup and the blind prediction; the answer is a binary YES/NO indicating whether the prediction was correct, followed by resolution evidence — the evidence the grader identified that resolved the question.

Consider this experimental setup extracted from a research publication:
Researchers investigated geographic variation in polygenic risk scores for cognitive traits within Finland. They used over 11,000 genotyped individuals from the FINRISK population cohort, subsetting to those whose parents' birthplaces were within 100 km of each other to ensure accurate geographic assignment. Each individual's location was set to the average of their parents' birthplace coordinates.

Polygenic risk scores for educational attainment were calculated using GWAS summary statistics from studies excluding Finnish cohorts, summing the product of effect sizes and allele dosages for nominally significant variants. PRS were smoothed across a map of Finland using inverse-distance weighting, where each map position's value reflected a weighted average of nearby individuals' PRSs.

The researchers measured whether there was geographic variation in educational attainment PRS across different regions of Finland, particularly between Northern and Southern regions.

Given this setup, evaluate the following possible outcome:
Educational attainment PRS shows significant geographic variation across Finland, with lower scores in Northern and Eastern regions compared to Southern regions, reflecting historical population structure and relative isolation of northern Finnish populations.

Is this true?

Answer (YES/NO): YES